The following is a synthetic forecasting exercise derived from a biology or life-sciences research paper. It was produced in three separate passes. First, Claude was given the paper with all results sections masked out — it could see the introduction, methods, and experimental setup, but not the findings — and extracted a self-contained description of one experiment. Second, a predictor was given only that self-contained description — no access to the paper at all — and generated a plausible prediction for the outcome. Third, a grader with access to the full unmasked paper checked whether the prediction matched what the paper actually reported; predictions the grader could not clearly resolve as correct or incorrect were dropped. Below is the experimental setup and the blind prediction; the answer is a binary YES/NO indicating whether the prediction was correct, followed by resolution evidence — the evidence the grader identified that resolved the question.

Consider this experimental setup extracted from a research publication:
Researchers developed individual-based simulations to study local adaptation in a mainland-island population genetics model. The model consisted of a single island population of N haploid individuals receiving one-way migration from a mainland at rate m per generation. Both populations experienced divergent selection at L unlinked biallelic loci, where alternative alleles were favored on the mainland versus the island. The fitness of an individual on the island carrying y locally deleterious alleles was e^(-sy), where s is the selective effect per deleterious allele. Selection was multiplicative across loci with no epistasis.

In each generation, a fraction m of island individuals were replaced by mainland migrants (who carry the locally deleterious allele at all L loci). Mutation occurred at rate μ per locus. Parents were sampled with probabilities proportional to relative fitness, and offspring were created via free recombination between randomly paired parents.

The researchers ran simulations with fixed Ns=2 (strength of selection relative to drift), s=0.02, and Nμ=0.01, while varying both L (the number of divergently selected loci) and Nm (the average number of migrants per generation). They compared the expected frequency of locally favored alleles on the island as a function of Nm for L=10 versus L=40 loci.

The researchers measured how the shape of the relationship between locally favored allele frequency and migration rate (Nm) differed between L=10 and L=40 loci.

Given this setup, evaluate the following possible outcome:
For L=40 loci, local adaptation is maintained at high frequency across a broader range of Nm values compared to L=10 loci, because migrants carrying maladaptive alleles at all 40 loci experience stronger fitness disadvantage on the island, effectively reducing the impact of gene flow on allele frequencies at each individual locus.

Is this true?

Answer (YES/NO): YES